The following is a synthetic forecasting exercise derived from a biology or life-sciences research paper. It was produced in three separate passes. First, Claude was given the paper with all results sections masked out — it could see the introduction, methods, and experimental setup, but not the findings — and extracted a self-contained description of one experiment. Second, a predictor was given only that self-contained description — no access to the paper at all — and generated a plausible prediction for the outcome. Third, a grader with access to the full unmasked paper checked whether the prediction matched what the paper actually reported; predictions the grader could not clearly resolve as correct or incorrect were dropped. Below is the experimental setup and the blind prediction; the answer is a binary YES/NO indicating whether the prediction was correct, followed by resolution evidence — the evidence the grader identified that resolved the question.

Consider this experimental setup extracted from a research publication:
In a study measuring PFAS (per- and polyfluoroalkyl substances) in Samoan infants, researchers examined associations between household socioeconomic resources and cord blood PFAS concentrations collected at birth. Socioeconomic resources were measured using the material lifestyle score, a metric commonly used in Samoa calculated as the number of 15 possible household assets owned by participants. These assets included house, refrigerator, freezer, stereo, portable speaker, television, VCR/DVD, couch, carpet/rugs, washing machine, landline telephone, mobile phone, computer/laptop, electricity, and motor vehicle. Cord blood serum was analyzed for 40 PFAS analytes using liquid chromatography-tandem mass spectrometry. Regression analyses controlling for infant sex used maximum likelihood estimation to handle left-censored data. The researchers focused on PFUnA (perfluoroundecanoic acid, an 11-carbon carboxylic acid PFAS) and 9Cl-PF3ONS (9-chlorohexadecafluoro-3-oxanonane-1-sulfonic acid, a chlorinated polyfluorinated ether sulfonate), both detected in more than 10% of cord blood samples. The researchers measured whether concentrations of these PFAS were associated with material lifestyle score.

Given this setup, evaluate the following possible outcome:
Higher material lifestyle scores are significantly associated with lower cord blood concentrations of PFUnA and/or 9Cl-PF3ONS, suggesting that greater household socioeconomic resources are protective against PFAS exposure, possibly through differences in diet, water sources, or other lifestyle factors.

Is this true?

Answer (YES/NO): YES